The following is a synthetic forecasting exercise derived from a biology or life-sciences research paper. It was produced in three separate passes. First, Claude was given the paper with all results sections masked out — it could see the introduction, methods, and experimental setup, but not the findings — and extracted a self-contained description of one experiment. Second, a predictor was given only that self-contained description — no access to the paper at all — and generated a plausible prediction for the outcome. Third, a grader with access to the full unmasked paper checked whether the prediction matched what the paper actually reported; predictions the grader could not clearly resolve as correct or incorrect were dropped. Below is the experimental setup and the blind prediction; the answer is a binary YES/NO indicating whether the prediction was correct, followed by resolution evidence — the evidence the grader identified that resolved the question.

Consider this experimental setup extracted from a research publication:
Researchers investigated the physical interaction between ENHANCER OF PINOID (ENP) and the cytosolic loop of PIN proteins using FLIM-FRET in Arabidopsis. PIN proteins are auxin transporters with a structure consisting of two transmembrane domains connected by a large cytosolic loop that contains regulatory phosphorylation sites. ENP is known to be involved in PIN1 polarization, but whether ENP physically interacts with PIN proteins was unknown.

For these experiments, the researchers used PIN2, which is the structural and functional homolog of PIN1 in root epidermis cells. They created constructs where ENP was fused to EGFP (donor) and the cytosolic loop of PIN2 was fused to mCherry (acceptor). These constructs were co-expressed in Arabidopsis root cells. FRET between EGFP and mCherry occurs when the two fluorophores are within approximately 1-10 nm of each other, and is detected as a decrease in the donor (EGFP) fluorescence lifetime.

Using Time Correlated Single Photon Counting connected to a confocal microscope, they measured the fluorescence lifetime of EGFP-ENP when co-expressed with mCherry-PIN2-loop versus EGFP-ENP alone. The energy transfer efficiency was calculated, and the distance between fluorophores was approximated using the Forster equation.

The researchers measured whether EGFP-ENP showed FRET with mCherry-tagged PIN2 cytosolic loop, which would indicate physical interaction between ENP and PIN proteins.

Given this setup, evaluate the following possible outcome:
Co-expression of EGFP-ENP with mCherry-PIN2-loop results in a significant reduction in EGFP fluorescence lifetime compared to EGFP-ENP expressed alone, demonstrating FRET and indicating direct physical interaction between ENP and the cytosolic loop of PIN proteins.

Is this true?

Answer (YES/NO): NO